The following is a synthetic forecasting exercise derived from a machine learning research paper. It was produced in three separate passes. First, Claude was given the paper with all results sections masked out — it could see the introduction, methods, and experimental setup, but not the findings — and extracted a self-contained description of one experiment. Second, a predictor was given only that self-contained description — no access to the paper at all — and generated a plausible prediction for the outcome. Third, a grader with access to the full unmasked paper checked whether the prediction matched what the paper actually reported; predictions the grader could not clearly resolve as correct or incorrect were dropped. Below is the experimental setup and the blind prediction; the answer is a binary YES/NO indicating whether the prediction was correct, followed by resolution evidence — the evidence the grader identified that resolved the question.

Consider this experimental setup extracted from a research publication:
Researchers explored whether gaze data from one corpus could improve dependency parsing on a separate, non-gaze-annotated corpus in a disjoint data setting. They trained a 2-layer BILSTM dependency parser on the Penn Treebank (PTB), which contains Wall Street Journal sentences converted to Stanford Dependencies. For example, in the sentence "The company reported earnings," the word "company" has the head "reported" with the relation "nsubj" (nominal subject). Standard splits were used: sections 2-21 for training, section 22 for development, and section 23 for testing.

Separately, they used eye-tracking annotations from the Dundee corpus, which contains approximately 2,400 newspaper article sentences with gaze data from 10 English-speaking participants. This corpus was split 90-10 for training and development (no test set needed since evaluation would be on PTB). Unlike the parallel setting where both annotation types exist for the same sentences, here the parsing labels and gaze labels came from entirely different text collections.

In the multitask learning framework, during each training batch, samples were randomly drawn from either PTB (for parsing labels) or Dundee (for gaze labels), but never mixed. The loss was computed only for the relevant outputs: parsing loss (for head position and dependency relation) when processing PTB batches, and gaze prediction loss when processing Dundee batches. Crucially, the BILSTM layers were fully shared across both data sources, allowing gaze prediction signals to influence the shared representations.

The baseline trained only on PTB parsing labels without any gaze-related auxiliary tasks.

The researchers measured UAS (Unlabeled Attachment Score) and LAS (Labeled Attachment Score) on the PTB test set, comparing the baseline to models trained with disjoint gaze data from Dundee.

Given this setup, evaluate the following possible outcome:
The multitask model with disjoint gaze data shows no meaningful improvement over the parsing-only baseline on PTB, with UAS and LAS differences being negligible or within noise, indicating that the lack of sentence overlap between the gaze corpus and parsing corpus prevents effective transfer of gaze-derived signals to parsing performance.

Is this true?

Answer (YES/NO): NO